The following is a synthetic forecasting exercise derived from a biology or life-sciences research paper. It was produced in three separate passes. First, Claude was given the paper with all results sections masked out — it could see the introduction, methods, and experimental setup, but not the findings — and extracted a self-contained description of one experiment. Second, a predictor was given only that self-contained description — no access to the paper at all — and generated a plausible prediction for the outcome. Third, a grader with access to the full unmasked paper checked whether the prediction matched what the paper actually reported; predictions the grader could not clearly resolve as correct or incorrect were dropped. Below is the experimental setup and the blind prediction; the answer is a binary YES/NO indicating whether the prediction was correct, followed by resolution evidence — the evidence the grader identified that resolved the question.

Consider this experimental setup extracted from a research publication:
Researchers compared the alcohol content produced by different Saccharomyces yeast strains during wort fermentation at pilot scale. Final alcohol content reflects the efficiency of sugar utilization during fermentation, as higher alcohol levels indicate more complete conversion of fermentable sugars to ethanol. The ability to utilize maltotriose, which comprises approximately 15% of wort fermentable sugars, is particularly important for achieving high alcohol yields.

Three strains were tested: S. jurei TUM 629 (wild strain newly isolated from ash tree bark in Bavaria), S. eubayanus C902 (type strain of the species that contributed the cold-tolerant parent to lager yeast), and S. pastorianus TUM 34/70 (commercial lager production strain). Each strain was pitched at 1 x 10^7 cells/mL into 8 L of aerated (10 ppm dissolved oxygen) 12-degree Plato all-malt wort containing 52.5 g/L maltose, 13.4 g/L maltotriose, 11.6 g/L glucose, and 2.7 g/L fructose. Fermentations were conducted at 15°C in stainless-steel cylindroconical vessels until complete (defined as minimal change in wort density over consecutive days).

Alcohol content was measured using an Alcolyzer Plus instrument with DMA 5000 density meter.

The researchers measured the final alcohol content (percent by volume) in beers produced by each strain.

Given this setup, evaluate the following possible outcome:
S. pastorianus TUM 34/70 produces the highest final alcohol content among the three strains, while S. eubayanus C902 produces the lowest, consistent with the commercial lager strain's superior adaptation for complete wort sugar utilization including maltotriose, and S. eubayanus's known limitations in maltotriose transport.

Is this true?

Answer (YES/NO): YES